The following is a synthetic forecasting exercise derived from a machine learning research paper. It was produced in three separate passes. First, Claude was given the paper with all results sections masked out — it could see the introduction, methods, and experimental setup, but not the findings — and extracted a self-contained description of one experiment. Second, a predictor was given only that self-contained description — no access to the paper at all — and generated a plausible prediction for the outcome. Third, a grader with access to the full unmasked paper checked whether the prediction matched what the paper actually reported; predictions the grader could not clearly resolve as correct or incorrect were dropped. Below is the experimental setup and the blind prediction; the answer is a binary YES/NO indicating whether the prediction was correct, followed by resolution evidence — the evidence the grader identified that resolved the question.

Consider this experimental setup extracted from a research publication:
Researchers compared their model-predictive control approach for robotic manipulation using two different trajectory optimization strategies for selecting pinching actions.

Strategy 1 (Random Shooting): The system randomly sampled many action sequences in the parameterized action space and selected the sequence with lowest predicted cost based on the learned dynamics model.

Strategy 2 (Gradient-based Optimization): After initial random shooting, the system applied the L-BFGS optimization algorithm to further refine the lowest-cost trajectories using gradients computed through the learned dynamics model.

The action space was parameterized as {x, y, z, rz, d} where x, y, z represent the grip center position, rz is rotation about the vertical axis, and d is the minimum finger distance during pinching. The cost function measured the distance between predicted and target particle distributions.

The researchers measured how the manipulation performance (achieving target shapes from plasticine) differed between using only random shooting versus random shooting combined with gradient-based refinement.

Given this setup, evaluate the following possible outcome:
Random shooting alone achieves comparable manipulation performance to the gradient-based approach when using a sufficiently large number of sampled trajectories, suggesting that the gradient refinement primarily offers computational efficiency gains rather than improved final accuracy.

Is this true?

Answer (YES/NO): NO